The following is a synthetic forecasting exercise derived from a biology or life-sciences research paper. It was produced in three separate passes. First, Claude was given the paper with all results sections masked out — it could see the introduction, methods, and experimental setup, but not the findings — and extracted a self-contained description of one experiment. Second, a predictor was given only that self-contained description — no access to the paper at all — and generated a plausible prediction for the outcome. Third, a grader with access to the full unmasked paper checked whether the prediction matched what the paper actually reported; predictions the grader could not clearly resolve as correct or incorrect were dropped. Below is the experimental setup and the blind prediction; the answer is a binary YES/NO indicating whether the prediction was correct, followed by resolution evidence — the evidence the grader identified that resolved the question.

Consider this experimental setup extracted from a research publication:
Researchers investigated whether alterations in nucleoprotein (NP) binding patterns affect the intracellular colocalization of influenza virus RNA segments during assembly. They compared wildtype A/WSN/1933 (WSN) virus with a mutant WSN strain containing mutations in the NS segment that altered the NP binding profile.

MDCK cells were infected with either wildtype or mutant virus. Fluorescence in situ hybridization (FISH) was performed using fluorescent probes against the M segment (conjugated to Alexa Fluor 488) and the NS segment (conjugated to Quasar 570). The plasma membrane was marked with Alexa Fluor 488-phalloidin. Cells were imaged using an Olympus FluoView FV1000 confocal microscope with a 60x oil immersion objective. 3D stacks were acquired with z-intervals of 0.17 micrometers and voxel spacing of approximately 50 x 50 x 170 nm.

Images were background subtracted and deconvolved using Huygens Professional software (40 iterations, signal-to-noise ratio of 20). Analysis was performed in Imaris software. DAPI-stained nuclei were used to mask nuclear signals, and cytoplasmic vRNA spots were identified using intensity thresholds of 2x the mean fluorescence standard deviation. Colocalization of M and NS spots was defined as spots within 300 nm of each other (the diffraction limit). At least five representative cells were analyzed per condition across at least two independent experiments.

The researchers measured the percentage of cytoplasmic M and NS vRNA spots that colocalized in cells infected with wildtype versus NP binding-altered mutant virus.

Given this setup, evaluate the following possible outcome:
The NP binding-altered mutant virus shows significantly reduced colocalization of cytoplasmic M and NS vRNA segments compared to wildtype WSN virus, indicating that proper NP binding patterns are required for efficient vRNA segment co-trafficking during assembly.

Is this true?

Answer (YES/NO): YES